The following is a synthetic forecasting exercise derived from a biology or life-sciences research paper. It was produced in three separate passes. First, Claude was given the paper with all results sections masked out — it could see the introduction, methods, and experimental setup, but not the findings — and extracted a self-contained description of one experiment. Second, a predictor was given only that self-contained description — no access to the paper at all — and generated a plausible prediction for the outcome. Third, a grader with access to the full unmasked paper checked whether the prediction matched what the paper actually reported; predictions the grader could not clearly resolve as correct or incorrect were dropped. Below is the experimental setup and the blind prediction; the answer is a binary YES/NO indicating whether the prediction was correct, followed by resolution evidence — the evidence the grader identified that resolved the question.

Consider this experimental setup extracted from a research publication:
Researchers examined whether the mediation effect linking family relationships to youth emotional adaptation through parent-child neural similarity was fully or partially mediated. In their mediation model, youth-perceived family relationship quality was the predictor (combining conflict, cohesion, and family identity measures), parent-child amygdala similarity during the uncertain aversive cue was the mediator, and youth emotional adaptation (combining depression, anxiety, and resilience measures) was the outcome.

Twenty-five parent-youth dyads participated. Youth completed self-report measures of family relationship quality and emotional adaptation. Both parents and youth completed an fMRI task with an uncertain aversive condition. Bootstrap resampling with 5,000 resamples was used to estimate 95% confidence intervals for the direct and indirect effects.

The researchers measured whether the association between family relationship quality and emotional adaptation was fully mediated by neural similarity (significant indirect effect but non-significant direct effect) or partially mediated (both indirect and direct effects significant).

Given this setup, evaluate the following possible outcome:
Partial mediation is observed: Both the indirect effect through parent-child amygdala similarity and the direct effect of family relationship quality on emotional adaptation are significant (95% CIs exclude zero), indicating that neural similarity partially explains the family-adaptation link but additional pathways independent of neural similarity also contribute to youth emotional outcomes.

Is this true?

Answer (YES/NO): NO